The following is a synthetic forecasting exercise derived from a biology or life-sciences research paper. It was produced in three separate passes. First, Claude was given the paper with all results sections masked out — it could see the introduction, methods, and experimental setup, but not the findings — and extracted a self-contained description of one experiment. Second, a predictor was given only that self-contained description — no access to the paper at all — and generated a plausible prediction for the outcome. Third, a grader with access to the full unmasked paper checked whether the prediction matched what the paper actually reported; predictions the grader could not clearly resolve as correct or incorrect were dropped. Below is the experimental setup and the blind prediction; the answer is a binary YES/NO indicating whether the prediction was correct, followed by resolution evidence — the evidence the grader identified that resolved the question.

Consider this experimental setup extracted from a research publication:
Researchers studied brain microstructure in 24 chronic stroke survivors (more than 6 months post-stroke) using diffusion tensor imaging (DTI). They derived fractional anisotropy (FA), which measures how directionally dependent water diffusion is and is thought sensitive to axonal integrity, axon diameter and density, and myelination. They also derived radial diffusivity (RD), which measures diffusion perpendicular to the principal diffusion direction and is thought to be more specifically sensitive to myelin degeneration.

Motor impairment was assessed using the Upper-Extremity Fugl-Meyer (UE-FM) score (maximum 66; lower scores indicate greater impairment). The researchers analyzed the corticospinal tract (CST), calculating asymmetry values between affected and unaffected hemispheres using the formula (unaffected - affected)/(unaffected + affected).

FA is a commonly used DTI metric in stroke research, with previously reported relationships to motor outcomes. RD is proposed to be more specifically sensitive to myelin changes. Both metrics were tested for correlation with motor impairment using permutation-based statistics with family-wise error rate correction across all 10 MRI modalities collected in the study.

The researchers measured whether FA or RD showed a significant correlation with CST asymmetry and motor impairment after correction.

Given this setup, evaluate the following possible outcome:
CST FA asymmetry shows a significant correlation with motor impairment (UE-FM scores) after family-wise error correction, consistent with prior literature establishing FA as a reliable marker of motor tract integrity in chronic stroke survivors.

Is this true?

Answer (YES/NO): NO